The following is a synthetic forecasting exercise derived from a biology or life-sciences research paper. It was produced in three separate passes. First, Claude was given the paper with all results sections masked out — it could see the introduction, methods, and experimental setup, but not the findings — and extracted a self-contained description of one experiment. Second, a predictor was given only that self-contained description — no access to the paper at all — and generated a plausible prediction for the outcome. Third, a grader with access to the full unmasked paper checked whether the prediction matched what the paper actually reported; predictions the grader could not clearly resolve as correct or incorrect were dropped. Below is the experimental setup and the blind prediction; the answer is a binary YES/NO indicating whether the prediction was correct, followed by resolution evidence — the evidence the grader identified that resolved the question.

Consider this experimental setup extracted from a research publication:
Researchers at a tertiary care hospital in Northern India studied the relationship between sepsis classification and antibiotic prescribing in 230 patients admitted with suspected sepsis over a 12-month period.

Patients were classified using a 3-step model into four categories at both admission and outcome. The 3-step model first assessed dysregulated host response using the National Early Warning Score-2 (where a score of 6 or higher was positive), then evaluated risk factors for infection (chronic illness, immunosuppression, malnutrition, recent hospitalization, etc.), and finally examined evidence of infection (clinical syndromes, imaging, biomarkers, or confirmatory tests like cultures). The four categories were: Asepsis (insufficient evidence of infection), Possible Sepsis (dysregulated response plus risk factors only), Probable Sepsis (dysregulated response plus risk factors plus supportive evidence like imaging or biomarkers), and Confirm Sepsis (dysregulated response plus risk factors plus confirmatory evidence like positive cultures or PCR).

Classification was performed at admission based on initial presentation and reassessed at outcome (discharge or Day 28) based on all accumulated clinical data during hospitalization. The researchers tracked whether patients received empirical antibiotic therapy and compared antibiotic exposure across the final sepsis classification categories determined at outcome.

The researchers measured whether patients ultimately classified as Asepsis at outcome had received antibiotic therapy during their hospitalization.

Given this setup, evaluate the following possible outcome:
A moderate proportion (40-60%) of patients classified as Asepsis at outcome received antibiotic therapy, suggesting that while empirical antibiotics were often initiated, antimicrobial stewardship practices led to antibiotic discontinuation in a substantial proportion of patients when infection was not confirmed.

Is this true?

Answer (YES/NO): NO